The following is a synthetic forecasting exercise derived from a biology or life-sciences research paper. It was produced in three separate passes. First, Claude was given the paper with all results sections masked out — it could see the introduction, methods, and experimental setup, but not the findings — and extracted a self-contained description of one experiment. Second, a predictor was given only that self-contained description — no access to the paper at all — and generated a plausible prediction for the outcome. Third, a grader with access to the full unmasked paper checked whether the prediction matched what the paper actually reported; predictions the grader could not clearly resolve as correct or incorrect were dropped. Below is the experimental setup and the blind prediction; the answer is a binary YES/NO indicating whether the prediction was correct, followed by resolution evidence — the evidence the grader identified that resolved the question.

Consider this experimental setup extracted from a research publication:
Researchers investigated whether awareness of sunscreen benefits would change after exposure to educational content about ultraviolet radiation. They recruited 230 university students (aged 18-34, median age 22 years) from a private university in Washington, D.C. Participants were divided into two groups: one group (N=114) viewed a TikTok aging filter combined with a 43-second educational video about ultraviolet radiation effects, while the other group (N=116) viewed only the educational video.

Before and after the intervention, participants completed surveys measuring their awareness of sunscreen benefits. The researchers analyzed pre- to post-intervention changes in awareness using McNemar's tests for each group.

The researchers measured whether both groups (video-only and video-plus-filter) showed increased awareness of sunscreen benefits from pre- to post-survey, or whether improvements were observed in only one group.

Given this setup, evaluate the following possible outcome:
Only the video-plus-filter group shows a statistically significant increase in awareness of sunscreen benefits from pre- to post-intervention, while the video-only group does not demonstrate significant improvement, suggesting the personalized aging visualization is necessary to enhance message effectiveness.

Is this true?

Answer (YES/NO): NO